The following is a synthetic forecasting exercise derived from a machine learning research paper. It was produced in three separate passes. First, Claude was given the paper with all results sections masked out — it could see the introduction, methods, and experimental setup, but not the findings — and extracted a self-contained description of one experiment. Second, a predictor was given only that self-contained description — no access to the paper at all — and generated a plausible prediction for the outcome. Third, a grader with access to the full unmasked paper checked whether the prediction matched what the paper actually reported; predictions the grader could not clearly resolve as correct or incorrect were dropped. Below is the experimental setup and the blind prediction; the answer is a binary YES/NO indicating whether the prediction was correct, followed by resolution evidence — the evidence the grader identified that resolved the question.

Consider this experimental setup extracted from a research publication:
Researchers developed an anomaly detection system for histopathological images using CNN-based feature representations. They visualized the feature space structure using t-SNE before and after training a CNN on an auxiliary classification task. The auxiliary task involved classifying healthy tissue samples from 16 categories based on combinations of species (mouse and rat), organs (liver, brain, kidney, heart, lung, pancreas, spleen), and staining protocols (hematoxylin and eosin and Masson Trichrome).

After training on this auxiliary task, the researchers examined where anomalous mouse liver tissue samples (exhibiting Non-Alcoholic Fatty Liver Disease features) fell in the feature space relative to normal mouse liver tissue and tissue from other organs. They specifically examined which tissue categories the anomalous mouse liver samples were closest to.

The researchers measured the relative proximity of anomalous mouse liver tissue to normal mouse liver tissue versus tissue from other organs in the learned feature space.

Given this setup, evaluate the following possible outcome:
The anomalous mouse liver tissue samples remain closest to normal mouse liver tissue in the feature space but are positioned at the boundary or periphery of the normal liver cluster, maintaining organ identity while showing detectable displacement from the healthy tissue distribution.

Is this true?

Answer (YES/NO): YES